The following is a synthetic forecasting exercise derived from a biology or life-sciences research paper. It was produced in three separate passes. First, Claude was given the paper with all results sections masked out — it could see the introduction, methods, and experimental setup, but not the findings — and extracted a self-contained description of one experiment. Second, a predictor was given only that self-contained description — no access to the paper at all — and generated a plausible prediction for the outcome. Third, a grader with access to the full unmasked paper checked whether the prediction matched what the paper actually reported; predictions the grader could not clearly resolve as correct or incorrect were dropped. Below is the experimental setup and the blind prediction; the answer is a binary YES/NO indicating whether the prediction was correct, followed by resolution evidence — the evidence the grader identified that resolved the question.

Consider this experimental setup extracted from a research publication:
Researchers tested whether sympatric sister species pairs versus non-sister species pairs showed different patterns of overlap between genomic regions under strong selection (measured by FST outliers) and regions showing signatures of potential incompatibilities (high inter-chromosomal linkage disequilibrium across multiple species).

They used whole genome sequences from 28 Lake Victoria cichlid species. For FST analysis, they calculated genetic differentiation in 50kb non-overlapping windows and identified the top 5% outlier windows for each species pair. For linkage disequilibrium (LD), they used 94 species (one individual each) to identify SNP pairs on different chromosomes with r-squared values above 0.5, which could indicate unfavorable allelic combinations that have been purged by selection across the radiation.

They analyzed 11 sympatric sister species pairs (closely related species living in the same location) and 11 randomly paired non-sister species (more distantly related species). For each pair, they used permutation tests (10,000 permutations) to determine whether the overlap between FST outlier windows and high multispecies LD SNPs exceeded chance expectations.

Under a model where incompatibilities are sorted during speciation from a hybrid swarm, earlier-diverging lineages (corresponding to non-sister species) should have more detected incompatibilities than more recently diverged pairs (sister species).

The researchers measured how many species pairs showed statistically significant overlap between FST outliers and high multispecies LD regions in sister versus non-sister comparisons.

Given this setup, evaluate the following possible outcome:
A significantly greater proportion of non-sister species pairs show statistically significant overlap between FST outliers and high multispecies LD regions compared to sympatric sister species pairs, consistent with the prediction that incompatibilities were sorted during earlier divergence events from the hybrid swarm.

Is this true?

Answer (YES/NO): YES